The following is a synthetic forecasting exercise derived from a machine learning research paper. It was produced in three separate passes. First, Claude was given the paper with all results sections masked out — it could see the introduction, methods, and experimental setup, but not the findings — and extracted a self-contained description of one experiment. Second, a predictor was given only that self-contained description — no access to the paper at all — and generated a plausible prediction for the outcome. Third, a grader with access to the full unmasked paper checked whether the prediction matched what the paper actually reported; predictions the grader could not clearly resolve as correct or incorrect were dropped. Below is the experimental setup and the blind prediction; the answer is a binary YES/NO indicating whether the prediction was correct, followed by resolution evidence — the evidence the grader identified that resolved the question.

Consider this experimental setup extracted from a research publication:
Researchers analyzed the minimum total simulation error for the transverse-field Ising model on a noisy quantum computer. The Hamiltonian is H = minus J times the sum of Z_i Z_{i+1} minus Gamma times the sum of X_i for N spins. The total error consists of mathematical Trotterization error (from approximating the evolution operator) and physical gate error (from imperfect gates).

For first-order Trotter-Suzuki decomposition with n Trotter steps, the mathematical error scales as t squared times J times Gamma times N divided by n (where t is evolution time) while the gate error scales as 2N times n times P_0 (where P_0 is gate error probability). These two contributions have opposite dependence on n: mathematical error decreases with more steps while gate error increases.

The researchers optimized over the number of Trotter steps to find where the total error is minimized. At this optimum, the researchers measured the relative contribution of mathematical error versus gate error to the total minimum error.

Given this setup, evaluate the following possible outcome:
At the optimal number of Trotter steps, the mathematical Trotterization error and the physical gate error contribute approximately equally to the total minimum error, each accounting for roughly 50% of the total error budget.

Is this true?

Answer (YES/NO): YES